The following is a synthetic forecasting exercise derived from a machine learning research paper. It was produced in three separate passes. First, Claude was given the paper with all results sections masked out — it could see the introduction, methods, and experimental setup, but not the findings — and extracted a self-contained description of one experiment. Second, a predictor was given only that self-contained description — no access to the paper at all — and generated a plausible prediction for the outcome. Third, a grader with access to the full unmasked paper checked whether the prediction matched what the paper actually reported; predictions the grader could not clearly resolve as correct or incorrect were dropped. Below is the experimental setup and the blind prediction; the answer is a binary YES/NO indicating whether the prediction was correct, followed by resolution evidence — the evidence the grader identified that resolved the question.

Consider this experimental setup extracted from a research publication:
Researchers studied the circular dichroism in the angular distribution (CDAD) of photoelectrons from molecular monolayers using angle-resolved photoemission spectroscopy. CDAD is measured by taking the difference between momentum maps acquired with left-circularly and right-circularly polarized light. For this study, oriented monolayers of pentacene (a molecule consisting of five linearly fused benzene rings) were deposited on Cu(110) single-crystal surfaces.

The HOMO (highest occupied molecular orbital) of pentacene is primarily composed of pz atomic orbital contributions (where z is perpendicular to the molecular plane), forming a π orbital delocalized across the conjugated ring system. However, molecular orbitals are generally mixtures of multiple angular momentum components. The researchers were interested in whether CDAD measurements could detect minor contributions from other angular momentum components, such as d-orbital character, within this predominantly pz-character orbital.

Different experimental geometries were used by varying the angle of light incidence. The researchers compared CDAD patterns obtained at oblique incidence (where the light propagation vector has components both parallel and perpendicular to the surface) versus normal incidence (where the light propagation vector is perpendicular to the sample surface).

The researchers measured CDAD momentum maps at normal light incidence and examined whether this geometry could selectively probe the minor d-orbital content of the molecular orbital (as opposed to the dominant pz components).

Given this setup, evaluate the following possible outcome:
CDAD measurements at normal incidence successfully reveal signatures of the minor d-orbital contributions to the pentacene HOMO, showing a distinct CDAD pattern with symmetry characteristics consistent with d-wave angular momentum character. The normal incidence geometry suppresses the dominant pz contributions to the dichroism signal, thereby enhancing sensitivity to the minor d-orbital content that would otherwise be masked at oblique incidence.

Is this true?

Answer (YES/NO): NO